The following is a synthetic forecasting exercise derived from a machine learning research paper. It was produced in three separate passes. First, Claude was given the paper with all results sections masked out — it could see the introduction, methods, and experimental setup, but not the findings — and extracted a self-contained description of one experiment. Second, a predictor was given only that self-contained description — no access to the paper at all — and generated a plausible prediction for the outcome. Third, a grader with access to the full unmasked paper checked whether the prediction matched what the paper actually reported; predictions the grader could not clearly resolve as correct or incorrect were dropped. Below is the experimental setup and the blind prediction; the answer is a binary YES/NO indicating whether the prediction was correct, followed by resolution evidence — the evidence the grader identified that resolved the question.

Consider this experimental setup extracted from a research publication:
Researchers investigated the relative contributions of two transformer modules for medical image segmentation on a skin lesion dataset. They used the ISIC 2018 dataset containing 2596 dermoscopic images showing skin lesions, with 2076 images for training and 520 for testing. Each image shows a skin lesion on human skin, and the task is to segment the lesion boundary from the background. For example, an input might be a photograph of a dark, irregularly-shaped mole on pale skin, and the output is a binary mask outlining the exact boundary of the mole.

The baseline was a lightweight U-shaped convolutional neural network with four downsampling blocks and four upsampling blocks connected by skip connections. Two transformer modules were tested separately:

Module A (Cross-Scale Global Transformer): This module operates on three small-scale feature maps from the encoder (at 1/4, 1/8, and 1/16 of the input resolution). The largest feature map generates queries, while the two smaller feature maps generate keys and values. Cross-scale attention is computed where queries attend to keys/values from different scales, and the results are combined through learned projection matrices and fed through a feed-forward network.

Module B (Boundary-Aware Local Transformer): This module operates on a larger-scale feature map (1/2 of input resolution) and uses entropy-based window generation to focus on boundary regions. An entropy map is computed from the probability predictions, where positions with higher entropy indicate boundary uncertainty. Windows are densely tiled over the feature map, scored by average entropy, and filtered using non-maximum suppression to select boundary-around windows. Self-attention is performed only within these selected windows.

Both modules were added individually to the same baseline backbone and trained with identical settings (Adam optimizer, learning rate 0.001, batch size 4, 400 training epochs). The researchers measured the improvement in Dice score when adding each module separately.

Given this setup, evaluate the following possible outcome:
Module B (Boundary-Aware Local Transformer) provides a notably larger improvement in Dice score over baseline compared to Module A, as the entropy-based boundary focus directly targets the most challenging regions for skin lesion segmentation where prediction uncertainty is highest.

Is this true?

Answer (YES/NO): NO